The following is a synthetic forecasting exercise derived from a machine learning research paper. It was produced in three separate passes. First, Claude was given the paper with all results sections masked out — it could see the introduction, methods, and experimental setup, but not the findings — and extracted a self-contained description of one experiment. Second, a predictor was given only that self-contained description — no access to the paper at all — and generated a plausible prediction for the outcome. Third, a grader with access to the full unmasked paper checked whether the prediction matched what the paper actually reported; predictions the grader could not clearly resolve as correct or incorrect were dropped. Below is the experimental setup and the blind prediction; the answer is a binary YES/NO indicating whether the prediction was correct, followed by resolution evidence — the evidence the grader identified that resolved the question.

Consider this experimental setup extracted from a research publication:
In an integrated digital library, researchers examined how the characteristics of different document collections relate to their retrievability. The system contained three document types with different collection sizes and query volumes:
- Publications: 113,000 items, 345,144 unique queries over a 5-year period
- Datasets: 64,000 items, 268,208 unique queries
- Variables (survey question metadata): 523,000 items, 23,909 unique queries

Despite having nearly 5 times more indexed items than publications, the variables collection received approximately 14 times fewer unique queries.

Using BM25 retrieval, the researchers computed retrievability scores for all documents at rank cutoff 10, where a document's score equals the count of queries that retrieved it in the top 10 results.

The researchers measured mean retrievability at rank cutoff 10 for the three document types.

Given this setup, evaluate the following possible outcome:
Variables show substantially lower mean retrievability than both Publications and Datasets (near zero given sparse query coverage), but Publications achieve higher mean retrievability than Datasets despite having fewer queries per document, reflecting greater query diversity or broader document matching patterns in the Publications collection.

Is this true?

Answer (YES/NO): NO